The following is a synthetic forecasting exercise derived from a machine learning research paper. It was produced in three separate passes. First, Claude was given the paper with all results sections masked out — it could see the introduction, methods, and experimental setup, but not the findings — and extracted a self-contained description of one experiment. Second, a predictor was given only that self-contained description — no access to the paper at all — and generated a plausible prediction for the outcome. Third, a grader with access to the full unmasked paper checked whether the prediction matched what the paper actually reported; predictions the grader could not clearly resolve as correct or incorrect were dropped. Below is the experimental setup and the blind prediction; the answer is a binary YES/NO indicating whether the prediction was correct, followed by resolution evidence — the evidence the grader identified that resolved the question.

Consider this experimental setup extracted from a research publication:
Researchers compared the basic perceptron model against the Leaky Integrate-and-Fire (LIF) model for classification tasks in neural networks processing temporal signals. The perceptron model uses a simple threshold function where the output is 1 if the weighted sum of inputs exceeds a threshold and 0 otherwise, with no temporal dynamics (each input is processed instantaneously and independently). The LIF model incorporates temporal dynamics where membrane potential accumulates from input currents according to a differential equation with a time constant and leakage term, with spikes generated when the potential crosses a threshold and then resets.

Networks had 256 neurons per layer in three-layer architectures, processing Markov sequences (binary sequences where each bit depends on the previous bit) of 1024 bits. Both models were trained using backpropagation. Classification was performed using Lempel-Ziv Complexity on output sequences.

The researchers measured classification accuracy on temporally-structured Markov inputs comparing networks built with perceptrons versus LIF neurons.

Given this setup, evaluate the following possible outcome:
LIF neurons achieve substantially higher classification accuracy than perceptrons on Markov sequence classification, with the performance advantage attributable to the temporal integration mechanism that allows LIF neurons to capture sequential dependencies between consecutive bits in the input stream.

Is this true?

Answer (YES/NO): NO